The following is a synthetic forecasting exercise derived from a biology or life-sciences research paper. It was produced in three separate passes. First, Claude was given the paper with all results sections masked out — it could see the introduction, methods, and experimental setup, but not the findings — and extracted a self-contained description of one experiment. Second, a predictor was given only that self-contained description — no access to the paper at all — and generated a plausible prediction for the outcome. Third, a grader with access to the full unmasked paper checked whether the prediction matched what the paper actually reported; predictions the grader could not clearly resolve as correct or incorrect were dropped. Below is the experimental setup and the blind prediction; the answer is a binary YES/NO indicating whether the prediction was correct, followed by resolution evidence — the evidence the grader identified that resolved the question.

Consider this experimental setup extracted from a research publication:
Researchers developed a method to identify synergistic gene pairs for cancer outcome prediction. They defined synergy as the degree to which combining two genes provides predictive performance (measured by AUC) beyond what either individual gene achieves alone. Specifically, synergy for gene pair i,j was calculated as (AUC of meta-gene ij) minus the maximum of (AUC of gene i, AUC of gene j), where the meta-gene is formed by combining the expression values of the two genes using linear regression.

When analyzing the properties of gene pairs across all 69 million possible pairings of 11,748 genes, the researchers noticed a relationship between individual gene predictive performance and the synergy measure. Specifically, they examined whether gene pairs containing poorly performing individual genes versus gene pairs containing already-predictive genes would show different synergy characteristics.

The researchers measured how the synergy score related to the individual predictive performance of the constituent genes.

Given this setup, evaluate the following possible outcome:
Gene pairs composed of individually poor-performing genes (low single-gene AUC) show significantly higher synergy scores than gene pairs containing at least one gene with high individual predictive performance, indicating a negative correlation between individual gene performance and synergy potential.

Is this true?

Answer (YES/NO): YES